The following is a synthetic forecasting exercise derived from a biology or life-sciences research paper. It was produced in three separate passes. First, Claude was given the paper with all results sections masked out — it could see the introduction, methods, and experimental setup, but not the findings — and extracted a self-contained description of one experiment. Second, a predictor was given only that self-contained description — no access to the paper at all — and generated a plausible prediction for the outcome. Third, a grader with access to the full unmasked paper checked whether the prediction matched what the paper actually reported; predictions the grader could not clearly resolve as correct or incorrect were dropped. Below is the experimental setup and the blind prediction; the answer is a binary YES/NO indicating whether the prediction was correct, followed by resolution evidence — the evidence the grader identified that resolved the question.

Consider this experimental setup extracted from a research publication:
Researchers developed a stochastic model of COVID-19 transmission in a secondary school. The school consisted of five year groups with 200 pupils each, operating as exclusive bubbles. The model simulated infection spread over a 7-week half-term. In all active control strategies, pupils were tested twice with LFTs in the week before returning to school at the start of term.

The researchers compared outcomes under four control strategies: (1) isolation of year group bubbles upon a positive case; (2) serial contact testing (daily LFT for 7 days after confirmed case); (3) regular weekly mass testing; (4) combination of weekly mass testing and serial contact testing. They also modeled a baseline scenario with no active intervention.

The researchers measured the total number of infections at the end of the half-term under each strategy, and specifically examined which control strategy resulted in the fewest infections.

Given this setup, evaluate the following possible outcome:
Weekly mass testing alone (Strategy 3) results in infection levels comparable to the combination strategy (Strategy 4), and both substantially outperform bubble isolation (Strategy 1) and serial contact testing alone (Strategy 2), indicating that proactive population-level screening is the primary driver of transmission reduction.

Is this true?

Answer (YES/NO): NO